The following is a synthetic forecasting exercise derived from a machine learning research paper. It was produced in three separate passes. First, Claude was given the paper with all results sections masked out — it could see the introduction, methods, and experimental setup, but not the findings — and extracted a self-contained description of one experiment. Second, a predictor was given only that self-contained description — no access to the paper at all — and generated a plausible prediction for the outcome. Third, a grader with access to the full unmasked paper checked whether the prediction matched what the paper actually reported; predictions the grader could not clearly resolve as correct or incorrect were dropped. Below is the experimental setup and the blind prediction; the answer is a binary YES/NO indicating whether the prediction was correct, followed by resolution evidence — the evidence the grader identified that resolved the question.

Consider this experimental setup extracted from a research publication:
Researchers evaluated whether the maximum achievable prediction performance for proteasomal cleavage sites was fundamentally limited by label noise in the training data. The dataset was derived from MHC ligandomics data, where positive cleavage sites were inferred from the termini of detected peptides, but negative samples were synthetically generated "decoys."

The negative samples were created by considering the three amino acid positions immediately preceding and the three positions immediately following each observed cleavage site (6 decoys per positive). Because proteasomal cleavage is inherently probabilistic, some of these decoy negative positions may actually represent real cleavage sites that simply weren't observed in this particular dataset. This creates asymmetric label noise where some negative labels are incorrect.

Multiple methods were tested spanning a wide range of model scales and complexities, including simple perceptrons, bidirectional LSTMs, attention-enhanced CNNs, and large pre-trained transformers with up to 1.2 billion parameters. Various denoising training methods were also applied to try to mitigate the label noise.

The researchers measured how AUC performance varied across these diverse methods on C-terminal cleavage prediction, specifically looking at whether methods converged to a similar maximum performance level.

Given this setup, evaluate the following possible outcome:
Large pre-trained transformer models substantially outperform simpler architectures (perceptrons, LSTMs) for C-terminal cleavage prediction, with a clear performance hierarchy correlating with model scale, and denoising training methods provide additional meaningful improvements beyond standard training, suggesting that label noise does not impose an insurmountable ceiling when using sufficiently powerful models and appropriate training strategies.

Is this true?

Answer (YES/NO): NO